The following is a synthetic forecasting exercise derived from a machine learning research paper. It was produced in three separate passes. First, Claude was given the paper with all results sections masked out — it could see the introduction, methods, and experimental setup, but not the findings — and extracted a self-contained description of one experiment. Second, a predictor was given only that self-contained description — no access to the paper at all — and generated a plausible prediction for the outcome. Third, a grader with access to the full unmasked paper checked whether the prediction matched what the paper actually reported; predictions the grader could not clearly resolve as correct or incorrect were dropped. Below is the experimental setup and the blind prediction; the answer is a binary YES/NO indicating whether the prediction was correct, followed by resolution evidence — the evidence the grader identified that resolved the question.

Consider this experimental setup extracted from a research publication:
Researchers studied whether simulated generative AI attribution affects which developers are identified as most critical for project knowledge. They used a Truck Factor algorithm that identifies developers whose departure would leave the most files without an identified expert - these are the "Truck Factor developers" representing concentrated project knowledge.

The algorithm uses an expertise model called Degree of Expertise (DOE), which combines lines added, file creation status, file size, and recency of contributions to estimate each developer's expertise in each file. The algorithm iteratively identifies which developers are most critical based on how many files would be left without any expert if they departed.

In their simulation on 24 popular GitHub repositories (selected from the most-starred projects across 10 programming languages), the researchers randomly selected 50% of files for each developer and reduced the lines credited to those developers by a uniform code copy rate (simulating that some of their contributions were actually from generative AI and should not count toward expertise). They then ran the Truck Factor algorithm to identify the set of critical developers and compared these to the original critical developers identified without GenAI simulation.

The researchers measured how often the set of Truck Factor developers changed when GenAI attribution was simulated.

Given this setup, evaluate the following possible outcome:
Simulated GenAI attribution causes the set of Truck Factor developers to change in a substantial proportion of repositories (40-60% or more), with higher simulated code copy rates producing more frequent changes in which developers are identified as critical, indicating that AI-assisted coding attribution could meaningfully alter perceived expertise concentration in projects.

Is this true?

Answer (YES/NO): NO